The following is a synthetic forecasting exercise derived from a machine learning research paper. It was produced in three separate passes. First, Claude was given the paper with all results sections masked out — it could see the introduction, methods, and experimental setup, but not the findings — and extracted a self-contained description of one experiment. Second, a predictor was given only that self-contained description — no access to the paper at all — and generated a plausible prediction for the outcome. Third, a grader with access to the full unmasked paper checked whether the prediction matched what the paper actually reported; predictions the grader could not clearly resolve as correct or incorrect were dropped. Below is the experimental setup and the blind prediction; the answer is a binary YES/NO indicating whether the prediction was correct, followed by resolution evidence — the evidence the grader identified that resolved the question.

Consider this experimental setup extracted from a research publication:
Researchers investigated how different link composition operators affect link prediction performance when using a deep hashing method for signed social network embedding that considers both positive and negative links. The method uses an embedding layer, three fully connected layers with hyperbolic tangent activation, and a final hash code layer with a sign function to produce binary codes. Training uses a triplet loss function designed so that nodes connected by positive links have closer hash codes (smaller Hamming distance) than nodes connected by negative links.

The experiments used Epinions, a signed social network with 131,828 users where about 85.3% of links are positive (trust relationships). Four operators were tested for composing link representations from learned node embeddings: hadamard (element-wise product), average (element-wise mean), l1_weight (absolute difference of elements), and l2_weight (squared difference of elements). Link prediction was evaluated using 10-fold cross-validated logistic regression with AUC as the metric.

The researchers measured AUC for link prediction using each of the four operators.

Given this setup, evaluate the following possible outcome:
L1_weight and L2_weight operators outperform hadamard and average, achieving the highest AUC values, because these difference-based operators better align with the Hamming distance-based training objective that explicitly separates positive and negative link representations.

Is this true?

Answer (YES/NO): NO